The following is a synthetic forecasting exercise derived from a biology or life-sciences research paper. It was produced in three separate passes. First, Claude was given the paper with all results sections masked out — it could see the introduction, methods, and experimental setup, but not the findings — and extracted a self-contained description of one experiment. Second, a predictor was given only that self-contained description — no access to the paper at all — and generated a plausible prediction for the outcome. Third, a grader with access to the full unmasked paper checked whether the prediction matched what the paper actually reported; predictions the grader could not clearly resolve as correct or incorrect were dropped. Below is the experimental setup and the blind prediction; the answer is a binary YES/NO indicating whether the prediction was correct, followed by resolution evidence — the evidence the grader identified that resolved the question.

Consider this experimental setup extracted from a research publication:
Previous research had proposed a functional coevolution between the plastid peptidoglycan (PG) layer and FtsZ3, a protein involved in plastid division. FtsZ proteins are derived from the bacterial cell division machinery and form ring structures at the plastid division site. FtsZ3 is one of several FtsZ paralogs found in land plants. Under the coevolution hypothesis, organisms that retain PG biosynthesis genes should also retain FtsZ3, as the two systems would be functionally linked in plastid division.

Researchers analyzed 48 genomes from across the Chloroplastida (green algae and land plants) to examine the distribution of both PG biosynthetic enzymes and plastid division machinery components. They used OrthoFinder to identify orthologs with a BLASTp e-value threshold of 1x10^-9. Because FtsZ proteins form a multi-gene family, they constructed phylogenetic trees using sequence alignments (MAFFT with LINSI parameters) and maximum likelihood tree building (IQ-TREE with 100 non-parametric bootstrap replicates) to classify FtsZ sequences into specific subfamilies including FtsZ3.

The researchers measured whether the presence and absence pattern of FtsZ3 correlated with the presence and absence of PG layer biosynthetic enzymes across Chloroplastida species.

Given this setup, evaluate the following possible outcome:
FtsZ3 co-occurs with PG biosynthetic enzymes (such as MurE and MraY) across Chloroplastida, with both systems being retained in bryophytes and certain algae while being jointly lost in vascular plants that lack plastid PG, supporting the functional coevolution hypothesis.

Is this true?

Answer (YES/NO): NO